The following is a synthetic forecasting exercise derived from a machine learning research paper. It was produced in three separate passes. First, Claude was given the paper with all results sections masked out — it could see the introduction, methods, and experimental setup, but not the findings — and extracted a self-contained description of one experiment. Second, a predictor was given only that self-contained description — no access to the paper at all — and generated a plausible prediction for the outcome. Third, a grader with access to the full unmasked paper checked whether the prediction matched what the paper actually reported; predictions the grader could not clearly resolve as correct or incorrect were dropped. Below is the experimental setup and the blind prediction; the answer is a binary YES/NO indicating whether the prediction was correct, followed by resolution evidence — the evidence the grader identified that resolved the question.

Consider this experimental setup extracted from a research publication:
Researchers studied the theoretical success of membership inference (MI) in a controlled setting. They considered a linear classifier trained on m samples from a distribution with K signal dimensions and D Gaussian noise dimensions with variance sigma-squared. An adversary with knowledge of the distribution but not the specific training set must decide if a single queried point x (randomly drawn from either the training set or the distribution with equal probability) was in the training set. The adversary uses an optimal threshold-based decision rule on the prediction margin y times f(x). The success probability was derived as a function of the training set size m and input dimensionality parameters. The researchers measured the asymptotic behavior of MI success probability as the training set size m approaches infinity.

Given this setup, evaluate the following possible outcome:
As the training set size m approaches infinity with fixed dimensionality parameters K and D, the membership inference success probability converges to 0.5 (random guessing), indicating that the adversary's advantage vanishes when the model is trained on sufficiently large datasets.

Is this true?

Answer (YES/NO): YES